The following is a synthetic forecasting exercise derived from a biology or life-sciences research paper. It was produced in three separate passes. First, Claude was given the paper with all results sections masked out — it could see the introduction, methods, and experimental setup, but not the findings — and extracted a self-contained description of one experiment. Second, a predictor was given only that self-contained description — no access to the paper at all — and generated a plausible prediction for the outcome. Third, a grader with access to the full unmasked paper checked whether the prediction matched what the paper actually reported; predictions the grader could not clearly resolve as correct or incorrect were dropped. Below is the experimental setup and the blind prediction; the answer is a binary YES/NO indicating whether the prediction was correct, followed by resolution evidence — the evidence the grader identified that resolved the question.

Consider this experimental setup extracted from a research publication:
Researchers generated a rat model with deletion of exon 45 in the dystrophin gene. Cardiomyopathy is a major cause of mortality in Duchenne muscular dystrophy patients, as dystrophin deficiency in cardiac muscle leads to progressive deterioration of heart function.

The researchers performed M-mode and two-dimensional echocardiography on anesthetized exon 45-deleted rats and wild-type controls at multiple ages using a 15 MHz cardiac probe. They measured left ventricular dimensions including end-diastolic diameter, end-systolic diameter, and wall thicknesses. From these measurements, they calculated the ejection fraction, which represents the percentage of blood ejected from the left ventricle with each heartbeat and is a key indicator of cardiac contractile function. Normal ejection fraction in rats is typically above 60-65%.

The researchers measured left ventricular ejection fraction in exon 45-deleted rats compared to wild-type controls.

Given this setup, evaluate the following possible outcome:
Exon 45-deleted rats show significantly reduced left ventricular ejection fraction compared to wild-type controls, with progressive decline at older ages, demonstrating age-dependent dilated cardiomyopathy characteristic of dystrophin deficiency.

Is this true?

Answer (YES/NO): NO